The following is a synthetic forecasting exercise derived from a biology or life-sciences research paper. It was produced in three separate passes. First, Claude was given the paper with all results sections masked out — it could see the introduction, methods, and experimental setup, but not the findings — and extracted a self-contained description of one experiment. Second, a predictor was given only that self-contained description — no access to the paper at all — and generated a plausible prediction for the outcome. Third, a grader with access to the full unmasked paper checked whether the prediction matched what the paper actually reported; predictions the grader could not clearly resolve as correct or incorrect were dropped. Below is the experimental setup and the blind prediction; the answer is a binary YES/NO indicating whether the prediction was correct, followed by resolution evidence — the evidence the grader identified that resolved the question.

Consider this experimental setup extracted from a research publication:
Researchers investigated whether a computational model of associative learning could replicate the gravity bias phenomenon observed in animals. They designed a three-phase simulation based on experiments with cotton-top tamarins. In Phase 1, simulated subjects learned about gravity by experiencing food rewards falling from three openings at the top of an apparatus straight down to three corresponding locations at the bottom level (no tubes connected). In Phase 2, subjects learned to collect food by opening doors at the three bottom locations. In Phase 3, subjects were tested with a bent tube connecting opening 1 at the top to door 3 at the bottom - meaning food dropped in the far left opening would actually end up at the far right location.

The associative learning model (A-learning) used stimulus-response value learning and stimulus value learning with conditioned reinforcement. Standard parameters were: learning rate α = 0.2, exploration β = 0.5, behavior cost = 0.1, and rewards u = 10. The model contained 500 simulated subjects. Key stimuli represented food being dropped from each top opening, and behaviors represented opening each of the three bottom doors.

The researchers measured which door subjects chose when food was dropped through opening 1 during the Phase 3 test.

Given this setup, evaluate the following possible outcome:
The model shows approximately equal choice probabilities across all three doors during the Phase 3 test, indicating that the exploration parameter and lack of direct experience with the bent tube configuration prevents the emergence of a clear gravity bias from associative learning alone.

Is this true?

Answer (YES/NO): NO